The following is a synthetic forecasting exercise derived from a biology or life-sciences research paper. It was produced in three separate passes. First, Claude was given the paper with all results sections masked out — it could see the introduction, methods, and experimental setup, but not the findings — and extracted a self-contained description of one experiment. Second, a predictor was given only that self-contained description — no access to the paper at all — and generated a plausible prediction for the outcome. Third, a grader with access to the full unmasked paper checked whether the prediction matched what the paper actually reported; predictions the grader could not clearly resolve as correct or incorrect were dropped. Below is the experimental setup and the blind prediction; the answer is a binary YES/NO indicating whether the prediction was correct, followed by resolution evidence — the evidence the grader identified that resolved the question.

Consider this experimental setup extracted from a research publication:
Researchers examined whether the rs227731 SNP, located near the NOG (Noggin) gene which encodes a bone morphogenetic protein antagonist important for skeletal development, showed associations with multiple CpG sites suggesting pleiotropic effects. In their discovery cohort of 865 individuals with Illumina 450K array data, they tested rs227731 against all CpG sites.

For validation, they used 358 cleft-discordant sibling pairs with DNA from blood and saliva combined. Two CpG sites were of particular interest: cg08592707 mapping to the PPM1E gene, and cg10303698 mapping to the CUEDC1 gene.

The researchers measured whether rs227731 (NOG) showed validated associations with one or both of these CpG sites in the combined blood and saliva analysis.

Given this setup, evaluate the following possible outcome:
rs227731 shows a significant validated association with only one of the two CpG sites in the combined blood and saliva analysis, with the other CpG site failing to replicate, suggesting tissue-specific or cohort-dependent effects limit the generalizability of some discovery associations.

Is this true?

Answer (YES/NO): NO